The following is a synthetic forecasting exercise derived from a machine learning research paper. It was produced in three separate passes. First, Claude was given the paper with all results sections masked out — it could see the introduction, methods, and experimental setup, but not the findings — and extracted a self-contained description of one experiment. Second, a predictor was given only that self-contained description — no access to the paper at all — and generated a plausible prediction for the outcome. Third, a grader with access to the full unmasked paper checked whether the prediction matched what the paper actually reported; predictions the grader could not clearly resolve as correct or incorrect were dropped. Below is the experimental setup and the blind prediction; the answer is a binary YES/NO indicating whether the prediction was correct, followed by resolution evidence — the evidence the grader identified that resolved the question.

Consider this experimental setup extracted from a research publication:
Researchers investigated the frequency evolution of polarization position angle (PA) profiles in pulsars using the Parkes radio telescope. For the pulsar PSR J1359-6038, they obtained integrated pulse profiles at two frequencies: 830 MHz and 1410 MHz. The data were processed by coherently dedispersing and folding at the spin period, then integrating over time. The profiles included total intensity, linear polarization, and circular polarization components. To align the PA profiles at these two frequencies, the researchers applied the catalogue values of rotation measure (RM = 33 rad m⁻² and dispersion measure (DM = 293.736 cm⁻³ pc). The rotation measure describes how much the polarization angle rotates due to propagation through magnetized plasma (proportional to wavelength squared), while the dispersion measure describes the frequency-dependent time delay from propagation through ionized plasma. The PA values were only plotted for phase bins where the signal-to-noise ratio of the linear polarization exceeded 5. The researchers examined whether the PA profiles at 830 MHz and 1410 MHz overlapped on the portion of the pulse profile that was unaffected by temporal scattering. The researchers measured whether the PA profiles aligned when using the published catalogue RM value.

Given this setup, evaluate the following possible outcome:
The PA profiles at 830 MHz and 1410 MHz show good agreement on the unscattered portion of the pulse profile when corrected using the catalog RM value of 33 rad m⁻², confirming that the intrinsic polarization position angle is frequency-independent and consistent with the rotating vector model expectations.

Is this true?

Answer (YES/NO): NO